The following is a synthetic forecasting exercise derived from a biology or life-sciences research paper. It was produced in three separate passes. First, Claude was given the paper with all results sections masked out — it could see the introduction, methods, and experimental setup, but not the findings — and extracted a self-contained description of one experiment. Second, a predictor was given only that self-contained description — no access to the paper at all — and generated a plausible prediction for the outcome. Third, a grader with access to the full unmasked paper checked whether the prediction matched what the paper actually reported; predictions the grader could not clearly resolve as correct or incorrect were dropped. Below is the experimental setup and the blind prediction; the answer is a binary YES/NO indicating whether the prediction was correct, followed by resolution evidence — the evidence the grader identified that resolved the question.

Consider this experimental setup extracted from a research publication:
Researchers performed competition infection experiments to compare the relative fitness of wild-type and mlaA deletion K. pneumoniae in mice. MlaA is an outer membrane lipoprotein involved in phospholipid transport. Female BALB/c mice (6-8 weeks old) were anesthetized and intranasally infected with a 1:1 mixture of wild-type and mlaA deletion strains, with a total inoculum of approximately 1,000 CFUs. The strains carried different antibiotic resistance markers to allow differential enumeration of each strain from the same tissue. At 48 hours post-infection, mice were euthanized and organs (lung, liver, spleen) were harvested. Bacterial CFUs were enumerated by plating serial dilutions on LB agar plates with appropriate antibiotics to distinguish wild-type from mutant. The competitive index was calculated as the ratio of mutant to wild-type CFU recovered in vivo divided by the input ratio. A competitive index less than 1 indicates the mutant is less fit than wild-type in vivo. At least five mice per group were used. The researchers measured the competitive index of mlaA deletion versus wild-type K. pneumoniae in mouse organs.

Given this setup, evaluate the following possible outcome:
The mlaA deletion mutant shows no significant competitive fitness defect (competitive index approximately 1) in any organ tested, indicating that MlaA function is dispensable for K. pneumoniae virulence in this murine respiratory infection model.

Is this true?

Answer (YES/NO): NO